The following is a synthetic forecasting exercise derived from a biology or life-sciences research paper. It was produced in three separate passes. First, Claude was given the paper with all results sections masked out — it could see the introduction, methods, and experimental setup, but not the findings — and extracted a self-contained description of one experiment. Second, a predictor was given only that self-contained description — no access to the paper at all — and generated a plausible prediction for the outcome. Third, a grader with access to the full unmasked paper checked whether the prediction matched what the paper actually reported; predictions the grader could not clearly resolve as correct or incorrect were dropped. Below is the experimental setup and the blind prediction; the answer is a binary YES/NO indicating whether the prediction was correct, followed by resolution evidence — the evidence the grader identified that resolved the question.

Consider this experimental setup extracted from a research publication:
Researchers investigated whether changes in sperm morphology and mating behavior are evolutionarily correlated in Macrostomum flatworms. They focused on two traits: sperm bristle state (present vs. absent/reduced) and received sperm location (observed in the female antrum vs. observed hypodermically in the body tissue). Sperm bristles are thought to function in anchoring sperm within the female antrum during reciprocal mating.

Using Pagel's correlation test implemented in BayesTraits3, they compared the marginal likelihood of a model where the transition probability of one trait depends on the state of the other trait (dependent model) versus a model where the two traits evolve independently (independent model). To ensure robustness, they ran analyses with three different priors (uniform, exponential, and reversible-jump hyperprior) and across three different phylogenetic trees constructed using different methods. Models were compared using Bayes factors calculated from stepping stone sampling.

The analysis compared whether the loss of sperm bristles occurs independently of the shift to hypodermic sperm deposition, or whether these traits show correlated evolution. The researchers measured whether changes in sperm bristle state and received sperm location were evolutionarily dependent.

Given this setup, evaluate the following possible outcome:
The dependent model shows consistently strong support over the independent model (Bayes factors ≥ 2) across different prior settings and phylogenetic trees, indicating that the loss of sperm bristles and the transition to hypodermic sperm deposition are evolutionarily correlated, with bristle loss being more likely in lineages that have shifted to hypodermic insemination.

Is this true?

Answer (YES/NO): YES